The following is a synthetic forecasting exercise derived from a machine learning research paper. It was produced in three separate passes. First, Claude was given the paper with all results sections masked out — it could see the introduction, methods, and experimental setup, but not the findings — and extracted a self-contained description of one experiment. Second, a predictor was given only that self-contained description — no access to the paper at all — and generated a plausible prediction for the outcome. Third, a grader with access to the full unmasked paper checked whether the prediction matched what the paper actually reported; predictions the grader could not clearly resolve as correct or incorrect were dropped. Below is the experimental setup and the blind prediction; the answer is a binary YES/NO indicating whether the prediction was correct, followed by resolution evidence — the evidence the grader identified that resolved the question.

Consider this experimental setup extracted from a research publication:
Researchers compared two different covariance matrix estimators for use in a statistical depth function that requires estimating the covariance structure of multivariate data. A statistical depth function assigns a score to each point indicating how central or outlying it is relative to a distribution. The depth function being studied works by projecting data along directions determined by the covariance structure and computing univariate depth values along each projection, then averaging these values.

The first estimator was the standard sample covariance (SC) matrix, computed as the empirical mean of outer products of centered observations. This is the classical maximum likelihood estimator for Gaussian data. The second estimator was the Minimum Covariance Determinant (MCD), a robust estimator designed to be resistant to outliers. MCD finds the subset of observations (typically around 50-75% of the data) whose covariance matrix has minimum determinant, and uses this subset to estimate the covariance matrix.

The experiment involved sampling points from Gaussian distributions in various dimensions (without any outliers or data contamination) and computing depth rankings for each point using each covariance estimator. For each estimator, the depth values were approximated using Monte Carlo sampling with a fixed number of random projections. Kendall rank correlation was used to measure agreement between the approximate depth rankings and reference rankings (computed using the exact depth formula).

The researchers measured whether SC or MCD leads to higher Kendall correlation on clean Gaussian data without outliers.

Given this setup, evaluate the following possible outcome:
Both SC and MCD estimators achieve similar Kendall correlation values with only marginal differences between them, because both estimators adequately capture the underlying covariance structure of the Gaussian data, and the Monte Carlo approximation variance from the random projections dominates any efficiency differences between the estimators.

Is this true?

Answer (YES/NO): YES